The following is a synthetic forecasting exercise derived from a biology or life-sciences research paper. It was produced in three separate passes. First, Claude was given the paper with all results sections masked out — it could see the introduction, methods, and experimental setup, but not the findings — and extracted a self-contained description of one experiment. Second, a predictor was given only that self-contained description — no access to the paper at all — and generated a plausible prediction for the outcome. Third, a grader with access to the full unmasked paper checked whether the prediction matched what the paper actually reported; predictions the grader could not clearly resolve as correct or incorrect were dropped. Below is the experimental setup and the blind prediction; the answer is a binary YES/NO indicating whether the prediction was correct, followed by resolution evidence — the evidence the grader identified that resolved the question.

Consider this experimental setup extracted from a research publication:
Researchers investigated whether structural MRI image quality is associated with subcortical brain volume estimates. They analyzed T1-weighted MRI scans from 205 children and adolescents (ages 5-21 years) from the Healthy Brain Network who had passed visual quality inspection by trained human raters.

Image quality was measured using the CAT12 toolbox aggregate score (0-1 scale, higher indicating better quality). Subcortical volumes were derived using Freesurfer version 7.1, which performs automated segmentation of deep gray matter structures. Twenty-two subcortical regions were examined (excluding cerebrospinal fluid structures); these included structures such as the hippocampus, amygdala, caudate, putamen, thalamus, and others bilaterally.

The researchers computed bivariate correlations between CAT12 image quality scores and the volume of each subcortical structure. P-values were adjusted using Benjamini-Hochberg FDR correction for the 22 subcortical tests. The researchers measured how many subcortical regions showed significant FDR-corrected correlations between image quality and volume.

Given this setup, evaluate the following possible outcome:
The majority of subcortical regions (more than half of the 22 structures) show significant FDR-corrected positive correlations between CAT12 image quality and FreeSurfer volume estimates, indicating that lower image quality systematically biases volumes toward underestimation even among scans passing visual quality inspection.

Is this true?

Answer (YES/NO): NO